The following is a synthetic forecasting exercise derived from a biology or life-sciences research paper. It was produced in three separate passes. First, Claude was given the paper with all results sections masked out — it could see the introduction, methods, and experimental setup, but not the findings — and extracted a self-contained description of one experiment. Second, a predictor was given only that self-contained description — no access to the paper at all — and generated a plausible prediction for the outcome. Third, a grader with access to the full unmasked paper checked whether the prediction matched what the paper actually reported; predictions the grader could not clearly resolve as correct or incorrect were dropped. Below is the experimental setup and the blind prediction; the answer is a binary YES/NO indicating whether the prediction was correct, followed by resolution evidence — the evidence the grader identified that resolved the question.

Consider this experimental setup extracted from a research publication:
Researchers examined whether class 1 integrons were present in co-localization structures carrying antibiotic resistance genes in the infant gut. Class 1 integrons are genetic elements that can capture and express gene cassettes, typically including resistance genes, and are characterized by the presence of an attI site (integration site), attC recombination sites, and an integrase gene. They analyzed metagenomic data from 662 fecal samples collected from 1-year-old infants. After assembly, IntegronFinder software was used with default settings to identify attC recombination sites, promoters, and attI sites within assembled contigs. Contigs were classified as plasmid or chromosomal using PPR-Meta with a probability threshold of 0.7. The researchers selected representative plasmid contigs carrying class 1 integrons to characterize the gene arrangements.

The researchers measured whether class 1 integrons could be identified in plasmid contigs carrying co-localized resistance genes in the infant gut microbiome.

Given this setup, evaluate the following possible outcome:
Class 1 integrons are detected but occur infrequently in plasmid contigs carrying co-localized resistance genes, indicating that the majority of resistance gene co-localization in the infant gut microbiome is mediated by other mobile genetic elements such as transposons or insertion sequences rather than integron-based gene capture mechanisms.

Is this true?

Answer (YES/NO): NO